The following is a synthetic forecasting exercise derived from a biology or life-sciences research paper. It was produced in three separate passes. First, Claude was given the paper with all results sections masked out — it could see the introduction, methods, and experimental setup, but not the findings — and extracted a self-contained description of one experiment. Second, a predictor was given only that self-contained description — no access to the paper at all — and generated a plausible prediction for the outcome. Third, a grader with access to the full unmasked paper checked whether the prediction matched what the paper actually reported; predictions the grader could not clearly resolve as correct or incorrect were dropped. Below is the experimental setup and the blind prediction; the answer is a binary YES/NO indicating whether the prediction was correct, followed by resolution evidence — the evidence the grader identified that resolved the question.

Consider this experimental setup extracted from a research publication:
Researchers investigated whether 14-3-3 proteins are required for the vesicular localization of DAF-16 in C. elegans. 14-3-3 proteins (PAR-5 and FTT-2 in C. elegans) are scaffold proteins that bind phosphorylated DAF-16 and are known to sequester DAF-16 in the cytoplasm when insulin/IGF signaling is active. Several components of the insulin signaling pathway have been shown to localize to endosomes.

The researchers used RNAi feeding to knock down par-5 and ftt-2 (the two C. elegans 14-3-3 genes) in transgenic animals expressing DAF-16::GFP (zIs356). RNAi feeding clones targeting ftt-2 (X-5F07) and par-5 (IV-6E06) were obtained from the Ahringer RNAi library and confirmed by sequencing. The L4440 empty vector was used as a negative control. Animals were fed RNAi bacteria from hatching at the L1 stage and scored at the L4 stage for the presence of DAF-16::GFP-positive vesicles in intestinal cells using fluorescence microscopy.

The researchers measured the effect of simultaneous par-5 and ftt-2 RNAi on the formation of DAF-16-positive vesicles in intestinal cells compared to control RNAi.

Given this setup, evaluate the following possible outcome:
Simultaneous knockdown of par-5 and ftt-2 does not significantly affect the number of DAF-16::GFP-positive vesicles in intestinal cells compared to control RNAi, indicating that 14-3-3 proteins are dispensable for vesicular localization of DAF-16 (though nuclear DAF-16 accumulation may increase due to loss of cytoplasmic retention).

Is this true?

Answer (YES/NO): NO